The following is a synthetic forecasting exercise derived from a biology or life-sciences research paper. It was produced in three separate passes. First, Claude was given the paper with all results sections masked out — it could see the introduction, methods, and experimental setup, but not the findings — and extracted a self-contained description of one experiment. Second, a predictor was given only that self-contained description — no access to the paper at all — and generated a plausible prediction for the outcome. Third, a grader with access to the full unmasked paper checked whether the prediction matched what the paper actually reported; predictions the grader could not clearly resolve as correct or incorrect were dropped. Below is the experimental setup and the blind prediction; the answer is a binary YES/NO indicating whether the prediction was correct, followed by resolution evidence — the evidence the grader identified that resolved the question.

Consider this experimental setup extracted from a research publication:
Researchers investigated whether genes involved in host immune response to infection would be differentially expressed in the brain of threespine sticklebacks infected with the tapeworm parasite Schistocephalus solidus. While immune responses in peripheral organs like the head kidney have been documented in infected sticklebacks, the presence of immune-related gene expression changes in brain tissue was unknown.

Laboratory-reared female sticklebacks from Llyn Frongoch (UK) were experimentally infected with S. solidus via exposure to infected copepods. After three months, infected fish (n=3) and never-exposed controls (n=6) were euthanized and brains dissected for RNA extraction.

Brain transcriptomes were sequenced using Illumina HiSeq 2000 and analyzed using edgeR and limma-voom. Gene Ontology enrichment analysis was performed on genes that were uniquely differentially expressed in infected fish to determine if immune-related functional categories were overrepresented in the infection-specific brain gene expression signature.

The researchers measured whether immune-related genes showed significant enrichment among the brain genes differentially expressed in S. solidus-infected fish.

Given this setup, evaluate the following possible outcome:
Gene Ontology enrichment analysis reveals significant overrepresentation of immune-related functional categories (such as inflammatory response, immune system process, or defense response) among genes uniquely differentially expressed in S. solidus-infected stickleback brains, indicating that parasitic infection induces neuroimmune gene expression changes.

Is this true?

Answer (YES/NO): NO